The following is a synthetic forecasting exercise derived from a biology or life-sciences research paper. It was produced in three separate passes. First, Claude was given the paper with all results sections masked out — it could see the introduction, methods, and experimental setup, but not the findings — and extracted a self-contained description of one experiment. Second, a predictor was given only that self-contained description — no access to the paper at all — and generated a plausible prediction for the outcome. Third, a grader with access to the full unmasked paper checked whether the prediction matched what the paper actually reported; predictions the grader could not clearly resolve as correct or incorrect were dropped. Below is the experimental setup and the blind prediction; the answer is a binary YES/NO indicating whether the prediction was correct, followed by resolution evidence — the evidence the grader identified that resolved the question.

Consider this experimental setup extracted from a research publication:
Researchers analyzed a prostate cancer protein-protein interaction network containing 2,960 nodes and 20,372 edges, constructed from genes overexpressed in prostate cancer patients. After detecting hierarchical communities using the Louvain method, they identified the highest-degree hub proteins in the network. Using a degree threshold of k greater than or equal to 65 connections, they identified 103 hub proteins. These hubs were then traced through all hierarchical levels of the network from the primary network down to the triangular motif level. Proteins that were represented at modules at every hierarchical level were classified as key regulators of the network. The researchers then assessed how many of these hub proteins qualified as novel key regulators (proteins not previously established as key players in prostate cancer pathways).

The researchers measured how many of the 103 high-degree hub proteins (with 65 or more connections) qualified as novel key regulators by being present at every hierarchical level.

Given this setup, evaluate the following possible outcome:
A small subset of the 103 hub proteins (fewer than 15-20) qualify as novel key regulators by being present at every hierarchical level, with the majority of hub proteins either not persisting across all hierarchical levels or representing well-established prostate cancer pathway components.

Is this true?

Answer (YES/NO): YES